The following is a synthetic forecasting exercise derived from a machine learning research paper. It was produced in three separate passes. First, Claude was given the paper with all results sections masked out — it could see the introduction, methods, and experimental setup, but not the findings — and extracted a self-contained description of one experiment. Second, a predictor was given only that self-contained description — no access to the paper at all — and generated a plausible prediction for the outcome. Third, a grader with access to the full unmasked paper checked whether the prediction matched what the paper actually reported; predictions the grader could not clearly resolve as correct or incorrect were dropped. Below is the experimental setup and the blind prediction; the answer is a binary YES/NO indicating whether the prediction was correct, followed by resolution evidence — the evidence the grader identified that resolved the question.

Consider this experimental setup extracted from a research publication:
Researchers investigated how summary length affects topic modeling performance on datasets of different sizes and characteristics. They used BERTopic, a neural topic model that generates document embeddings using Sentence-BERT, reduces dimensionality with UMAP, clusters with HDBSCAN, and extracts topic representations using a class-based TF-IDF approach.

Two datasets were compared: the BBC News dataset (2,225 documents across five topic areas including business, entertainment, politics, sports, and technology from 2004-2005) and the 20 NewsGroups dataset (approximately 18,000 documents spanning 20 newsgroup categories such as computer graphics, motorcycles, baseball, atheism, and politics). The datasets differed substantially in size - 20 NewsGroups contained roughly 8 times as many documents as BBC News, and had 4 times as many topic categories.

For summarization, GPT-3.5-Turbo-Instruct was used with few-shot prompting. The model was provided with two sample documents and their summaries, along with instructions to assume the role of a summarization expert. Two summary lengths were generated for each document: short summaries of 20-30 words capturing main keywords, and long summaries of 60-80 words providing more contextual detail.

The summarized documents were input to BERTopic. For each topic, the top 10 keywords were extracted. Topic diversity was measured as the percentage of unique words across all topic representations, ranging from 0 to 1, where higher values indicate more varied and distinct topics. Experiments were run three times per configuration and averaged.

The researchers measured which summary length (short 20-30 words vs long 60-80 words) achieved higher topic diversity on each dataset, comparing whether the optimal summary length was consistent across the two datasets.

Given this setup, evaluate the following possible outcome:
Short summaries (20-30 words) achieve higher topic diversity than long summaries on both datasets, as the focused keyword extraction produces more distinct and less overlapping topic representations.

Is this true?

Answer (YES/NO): NO